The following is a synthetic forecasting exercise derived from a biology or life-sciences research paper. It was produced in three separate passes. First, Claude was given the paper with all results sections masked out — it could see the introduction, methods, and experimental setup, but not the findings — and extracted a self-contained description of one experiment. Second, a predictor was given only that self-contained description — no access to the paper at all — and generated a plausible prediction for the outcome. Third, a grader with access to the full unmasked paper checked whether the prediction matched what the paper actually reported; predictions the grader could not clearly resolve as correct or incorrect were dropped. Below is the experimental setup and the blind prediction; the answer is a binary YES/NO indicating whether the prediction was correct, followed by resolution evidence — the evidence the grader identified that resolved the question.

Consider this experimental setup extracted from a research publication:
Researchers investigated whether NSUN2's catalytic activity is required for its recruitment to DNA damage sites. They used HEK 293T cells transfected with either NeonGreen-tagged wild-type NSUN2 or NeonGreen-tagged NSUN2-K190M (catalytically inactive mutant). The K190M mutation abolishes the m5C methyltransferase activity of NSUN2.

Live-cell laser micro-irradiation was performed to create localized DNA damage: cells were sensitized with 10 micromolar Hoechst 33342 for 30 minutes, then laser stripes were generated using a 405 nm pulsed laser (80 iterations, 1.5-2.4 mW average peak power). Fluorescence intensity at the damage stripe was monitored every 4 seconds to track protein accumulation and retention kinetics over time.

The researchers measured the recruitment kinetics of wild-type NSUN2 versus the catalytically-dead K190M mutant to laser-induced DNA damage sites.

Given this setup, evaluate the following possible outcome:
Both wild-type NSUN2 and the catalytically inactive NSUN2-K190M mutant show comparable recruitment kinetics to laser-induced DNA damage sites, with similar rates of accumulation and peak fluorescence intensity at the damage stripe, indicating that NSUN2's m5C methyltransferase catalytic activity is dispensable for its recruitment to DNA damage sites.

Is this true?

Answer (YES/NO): YES